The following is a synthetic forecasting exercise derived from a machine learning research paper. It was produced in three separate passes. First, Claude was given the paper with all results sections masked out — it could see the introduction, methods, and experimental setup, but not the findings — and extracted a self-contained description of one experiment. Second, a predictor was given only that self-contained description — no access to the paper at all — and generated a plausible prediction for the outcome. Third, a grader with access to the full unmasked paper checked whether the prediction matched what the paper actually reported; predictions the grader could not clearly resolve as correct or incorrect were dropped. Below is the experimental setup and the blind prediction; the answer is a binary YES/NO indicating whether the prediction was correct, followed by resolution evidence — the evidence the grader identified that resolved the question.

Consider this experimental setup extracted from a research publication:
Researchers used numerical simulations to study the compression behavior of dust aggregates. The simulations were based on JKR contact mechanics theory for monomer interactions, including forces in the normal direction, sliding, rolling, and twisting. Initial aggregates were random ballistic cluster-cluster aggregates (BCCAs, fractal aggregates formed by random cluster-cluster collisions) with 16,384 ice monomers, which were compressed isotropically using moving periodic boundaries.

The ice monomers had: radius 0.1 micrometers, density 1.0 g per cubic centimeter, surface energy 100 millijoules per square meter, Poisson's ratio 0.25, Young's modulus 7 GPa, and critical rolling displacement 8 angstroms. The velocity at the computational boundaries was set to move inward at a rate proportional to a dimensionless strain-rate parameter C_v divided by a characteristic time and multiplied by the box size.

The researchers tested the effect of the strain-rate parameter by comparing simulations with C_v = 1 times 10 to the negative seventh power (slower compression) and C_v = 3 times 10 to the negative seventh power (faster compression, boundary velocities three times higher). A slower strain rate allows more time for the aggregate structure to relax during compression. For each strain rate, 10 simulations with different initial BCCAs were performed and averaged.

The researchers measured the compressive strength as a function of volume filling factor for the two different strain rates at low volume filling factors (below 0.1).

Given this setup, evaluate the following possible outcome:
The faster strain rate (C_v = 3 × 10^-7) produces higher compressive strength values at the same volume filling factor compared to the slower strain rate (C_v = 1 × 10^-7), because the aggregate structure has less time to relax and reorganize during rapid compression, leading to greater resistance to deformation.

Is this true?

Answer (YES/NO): NO